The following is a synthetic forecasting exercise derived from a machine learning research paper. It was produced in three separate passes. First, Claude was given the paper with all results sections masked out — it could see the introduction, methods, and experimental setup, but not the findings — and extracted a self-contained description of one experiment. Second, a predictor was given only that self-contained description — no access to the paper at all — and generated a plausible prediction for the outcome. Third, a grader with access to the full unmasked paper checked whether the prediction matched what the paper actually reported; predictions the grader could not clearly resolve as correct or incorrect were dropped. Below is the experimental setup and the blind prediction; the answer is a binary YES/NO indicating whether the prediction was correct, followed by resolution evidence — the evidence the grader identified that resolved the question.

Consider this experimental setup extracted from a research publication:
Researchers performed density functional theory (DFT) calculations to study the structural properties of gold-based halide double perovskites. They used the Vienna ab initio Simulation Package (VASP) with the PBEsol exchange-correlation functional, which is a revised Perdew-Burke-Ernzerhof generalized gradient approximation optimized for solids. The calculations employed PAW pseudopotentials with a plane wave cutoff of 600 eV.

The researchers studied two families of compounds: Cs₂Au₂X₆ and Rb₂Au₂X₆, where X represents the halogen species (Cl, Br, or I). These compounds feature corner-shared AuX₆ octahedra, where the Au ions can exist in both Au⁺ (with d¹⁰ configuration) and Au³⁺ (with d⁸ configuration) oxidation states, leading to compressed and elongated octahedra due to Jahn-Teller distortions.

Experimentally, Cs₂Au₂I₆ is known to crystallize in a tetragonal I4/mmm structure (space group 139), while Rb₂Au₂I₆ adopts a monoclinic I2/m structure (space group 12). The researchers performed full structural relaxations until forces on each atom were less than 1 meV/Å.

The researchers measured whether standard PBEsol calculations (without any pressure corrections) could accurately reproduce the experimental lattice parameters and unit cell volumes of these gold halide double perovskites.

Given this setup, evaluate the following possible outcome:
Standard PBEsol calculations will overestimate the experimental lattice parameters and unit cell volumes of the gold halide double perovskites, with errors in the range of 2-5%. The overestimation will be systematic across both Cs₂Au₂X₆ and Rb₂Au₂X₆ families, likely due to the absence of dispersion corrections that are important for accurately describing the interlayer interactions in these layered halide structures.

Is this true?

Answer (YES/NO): NO